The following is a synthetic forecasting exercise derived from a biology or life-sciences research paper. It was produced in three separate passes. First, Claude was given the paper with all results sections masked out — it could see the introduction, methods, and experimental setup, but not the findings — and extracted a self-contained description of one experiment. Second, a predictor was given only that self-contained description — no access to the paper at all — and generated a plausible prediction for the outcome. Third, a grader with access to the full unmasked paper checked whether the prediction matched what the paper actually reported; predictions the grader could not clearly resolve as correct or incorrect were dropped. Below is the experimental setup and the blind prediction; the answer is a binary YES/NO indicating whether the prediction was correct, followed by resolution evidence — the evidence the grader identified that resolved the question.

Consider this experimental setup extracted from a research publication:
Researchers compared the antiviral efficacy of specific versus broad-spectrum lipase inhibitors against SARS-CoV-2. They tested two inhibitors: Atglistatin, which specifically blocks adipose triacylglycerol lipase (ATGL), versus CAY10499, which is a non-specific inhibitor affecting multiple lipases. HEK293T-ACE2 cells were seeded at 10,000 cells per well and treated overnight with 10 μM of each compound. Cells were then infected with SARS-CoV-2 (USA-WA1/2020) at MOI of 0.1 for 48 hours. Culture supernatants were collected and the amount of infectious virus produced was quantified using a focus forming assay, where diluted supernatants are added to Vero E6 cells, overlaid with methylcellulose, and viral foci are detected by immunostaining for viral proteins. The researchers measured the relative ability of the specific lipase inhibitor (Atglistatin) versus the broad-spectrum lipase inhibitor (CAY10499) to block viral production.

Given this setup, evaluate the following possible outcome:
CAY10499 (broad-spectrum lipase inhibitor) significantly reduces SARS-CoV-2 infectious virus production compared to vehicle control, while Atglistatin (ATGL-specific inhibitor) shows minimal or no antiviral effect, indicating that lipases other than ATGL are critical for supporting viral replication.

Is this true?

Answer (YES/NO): NO